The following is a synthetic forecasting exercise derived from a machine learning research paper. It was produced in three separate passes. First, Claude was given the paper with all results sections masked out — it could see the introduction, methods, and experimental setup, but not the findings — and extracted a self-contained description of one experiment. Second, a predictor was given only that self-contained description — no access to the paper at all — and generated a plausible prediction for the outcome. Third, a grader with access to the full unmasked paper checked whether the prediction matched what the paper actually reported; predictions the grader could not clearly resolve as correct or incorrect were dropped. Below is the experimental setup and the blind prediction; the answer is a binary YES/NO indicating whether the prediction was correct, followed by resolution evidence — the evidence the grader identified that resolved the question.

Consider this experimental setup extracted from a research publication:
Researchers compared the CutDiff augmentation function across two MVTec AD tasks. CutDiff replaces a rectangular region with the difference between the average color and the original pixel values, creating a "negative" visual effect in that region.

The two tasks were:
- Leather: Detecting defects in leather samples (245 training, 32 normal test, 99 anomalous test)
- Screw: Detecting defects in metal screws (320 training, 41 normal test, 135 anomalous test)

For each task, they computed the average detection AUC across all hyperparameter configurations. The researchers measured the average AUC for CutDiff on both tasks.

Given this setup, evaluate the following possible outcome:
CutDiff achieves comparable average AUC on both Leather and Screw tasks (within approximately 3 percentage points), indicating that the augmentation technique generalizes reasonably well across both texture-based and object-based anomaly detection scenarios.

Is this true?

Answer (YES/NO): NO